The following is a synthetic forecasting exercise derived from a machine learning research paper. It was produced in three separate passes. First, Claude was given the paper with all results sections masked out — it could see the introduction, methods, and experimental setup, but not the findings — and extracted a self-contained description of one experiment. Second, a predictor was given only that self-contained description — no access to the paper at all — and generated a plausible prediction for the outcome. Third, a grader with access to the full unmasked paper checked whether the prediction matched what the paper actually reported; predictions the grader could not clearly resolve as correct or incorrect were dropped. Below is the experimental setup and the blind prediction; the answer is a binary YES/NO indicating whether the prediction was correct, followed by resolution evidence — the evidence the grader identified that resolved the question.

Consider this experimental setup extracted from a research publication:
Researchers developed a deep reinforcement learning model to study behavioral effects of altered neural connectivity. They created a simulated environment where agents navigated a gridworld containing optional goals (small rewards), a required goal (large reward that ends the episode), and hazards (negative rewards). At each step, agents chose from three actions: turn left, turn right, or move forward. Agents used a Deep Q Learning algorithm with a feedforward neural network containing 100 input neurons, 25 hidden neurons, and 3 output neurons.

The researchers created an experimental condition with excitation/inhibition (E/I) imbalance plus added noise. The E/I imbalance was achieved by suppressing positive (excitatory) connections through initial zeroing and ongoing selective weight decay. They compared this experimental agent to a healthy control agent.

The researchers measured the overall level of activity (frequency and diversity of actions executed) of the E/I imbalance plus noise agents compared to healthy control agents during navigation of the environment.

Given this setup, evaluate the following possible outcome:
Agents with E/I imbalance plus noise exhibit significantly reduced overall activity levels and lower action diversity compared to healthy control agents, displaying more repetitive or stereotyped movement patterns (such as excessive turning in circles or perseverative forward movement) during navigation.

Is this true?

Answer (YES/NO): YES